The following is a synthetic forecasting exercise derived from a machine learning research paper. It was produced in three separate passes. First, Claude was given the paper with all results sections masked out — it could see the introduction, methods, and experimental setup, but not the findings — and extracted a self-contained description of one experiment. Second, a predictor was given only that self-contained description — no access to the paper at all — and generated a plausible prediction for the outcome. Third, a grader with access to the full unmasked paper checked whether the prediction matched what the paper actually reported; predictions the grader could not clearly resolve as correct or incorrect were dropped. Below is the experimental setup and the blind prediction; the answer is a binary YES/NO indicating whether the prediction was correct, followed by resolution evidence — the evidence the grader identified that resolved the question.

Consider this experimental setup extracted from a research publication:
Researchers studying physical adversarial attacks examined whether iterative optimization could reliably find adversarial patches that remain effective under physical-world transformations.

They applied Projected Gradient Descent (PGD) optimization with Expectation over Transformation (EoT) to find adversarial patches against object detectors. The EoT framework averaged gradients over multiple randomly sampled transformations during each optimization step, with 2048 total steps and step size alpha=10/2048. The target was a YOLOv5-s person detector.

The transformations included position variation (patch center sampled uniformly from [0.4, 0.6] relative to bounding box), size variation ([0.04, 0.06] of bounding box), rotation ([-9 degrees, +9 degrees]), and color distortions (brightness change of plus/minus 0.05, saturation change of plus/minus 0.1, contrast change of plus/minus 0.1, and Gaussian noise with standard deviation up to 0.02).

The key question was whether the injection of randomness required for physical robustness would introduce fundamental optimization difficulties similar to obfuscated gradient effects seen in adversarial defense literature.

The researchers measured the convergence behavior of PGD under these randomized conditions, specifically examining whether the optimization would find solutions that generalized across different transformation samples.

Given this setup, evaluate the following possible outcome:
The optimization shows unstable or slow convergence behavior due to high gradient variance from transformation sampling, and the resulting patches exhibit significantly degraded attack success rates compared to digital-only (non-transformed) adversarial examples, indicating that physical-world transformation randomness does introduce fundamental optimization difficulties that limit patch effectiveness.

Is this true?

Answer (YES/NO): YES